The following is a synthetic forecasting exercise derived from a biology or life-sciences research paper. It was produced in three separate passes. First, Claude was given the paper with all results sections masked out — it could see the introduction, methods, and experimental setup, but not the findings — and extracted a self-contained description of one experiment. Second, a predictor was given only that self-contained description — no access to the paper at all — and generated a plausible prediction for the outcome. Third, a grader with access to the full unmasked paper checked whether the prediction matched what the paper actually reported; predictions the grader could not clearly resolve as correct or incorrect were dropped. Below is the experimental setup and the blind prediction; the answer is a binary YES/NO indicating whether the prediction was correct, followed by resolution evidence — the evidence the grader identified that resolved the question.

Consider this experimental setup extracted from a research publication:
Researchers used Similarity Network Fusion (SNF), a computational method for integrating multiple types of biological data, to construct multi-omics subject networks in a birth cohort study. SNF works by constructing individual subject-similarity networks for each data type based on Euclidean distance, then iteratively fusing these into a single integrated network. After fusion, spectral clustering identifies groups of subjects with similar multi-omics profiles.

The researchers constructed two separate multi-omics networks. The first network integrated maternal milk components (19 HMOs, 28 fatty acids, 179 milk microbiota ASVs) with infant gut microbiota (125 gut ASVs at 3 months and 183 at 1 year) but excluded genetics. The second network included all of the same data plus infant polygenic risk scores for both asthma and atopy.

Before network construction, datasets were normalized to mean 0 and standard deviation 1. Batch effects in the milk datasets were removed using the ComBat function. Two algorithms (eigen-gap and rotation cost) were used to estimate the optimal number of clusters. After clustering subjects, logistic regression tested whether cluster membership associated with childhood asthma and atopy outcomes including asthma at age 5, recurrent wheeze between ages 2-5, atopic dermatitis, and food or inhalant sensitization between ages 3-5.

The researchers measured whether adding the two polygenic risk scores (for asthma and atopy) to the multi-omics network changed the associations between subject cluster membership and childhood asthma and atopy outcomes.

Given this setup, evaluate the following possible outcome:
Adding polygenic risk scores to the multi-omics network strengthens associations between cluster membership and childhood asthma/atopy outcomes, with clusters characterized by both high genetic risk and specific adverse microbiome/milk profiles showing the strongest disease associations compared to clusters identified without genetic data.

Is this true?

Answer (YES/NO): YES